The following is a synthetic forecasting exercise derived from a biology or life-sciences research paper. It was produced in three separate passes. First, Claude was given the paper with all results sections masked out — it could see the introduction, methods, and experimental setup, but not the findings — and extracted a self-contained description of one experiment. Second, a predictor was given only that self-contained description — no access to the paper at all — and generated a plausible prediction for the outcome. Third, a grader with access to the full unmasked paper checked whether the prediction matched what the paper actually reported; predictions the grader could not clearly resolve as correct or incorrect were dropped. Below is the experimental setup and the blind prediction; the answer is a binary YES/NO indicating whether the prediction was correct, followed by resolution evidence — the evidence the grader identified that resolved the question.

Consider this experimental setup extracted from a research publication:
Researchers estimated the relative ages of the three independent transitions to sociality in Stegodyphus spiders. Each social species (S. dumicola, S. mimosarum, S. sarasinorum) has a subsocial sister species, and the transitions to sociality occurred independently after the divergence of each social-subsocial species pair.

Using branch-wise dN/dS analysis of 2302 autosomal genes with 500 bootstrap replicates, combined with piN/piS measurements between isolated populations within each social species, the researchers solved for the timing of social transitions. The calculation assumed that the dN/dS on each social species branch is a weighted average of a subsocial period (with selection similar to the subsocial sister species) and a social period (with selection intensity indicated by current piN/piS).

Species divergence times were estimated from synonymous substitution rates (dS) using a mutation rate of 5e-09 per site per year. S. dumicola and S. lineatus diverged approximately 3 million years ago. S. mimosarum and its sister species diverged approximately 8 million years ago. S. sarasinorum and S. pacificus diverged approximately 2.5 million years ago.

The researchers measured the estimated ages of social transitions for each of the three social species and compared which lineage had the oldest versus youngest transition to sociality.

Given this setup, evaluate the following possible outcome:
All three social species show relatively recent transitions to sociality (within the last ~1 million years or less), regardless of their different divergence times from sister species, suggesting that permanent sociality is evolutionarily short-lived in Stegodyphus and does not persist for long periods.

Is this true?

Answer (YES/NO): YES